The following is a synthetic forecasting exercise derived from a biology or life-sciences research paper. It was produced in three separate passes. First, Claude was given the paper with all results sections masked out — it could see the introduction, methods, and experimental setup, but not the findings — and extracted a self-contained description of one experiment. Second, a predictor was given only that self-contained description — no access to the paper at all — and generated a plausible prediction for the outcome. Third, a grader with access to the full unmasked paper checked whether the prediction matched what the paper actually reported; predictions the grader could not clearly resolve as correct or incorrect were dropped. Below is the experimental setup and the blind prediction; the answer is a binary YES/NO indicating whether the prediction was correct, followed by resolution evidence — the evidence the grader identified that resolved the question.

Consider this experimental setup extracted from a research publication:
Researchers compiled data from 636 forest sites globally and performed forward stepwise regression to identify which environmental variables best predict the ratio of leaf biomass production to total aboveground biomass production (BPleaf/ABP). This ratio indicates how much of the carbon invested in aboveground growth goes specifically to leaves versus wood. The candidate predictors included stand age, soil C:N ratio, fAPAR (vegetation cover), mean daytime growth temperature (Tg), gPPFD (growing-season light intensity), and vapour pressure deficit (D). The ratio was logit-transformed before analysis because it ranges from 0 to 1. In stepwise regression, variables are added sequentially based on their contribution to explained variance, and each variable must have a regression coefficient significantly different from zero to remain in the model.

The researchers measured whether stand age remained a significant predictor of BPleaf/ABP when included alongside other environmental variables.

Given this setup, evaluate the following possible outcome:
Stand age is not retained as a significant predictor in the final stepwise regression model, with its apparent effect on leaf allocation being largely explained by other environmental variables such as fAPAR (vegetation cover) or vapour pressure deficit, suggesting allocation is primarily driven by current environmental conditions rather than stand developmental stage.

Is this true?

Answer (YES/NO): YES